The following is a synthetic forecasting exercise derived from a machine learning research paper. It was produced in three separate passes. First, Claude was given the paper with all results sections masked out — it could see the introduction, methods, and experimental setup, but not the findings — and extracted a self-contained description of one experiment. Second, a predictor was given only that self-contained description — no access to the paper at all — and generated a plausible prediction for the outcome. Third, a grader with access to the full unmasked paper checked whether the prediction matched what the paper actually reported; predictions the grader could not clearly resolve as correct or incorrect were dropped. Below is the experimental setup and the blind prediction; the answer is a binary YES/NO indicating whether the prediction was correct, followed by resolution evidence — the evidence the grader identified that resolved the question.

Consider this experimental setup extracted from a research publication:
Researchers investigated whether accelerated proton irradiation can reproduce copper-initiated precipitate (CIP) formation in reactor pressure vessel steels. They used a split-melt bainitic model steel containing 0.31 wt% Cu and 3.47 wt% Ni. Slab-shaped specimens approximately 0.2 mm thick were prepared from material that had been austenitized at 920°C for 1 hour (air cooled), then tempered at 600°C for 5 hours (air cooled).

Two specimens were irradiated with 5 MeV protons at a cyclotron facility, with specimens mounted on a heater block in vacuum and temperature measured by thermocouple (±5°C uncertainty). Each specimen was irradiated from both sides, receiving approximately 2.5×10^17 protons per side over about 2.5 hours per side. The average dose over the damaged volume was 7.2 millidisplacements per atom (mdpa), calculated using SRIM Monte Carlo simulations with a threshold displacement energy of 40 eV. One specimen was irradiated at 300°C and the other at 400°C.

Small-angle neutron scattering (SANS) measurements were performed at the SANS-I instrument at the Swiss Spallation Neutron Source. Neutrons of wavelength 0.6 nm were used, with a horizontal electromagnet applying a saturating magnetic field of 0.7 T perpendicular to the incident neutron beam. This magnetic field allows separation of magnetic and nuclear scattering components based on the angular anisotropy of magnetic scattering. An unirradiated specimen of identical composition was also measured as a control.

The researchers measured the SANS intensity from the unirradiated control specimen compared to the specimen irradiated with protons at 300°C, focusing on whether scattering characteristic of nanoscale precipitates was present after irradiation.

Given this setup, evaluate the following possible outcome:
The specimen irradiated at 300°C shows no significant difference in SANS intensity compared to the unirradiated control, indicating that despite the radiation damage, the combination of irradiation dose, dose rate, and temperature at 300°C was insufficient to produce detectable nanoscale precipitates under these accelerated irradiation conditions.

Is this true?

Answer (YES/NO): NO